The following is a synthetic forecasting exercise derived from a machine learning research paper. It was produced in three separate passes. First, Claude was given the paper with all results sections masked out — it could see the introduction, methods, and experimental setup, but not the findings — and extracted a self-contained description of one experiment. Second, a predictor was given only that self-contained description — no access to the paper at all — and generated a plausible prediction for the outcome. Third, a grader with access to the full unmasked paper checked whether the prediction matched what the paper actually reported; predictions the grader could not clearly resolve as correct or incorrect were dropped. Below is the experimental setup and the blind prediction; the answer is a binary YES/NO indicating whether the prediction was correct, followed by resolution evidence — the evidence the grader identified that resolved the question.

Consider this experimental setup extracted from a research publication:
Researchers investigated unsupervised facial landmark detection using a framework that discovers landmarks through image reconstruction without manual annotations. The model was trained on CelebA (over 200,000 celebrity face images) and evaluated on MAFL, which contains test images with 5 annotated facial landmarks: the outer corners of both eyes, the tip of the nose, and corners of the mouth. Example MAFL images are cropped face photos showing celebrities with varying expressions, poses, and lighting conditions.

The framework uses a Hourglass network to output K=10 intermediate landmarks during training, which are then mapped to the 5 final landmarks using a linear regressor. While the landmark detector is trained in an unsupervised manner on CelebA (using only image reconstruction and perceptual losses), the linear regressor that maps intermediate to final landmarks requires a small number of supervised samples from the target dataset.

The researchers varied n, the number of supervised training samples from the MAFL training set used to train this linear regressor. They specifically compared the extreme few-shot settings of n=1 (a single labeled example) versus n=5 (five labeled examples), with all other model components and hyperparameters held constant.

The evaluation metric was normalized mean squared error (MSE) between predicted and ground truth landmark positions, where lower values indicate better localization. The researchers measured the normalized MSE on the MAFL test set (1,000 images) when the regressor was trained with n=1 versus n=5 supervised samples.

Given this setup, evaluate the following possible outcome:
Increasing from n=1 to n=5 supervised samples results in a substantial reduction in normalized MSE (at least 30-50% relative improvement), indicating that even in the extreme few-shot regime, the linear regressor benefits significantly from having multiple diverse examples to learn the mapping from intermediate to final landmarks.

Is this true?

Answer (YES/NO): NO